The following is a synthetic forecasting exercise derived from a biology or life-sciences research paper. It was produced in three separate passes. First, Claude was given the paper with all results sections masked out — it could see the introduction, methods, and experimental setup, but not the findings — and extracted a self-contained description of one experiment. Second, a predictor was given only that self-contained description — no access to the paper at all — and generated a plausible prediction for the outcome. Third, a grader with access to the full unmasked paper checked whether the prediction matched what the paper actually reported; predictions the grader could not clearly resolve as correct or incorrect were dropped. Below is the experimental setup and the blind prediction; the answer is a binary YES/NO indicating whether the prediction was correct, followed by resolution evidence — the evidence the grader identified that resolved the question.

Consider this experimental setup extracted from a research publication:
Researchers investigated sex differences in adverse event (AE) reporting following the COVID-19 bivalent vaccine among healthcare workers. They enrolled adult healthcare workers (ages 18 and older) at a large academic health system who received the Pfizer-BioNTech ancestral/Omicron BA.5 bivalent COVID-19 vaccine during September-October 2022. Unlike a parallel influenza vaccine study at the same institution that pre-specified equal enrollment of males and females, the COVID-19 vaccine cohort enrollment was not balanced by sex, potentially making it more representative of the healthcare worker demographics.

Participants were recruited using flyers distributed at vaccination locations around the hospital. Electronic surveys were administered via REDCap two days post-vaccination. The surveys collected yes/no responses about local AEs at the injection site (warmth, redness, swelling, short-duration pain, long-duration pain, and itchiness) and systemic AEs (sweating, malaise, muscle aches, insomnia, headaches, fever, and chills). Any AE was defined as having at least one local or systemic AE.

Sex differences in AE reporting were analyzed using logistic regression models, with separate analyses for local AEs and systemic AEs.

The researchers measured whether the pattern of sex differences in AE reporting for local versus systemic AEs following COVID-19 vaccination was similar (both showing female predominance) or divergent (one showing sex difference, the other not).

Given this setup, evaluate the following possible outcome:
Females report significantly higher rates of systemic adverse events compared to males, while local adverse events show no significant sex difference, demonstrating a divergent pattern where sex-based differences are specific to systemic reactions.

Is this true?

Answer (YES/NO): NO